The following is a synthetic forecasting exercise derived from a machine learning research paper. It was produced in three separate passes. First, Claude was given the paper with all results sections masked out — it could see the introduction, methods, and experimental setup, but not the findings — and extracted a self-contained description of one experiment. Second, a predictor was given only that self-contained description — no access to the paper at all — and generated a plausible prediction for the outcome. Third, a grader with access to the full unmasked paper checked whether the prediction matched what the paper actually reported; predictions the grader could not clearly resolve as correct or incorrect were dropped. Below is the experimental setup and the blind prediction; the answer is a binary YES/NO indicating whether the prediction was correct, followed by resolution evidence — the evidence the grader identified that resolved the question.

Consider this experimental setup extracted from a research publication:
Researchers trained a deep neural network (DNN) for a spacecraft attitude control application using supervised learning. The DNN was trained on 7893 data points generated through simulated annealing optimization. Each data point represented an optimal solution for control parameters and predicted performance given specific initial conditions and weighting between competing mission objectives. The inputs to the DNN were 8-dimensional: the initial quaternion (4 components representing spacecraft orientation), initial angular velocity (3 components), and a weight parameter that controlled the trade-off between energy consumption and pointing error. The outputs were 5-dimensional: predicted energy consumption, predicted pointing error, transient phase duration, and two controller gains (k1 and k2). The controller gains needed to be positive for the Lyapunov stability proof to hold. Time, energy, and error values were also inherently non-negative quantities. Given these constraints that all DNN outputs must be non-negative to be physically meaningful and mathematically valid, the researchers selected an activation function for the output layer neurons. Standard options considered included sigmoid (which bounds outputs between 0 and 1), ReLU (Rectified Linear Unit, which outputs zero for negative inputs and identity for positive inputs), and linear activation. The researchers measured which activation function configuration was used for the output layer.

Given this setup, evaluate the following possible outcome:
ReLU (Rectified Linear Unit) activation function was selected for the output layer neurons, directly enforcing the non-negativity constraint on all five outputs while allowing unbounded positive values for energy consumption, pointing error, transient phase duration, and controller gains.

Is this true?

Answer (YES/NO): YES